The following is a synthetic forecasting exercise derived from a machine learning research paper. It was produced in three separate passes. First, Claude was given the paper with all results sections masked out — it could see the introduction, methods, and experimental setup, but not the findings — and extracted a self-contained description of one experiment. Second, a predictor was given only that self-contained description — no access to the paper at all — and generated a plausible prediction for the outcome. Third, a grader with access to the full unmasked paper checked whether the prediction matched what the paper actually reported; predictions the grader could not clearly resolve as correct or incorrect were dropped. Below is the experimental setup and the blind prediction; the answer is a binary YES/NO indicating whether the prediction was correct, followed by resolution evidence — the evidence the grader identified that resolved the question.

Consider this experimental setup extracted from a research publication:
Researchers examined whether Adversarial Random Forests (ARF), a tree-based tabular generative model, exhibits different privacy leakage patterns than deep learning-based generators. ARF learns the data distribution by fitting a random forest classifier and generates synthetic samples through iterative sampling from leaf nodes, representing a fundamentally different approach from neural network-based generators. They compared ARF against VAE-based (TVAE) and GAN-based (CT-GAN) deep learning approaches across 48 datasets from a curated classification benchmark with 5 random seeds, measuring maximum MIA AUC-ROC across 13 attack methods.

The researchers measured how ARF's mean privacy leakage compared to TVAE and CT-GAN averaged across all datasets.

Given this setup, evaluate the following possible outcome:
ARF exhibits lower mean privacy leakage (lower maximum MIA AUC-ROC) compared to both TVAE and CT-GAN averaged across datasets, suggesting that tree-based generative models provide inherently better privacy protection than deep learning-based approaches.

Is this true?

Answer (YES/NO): NO